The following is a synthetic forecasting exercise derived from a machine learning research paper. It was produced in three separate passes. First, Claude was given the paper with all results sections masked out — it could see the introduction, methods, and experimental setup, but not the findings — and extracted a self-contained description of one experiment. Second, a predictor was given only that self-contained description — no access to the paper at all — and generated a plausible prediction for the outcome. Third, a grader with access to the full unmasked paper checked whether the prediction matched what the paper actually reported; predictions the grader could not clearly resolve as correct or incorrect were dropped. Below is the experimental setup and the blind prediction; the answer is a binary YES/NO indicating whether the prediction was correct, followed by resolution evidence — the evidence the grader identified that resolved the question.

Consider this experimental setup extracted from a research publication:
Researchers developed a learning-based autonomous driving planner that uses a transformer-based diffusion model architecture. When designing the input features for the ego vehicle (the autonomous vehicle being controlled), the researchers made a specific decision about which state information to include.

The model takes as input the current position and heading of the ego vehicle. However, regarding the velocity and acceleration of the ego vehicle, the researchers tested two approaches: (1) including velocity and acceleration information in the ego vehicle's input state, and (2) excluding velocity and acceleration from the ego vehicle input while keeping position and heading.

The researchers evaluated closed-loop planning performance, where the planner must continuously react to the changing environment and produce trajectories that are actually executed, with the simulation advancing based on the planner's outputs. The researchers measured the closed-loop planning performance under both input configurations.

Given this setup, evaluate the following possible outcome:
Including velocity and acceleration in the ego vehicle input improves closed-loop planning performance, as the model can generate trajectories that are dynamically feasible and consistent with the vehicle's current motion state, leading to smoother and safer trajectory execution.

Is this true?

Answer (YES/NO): NO